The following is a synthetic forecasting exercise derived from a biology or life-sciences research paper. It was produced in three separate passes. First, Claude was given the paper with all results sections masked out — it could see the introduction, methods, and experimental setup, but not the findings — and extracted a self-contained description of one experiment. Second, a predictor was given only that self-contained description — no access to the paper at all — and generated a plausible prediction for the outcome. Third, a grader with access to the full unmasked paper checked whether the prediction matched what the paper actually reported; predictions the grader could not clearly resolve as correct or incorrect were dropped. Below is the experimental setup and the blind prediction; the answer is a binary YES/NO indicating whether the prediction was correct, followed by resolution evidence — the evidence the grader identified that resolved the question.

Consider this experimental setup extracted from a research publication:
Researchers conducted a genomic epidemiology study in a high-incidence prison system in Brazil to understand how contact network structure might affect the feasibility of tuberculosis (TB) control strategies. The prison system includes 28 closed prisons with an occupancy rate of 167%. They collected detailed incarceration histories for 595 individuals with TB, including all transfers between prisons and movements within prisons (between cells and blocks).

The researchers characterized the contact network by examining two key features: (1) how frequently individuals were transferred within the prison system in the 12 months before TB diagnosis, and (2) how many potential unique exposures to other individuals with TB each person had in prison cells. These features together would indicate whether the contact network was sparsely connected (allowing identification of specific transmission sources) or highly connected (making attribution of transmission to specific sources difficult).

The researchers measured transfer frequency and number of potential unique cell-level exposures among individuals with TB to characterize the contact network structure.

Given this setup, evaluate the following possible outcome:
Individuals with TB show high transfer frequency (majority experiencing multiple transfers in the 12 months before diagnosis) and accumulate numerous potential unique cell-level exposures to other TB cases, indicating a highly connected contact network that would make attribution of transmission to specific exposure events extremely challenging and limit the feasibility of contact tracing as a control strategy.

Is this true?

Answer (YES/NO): YES